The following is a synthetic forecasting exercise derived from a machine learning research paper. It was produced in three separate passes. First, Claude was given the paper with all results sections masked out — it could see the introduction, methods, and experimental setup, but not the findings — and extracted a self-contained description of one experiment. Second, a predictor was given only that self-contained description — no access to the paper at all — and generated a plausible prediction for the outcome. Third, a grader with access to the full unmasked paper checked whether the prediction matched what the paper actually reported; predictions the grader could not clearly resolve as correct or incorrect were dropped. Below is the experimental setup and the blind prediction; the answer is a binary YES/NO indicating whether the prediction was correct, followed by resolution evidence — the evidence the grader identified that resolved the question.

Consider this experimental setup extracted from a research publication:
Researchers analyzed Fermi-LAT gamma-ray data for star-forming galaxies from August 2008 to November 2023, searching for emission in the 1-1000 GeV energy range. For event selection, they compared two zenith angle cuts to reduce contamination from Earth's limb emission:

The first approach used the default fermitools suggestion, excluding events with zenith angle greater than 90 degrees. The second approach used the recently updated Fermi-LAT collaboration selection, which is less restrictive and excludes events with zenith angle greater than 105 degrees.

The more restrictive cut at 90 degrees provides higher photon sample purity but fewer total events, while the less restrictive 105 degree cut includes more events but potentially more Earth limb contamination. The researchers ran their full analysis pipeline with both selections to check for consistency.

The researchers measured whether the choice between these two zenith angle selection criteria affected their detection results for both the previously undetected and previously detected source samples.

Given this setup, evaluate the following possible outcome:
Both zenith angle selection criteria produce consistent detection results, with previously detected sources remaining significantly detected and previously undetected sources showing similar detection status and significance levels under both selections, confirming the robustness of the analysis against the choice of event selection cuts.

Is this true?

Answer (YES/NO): YES